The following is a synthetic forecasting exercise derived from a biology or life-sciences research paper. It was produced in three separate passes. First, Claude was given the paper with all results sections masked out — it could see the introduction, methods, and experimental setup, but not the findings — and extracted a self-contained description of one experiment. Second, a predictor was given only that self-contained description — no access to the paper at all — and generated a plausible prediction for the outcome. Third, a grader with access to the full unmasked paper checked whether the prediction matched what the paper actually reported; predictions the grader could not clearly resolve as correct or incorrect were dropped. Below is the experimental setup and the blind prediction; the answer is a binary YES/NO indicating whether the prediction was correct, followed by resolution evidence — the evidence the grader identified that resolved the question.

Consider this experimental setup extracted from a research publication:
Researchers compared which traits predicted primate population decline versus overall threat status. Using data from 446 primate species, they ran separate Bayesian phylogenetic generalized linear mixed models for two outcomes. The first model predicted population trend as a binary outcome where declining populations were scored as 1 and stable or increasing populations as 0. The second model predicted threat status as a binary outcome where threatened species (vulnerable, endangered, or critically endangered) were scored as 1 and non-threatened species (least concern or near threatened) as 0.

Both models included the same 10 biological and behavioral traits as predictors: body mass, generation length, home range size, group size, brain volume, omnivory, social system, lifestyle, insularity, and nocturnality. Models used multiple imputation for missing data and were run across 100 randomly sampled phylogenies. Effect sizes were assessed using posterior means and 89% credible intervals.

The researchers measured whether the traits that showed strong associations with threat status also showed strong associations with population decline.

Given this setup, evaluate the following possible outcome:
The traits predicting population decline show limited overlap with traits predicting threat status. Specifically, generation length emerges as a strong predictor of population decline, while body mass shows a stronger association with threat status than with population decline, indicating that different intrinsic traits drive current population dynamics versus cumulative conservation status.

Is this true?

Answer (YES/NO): NO